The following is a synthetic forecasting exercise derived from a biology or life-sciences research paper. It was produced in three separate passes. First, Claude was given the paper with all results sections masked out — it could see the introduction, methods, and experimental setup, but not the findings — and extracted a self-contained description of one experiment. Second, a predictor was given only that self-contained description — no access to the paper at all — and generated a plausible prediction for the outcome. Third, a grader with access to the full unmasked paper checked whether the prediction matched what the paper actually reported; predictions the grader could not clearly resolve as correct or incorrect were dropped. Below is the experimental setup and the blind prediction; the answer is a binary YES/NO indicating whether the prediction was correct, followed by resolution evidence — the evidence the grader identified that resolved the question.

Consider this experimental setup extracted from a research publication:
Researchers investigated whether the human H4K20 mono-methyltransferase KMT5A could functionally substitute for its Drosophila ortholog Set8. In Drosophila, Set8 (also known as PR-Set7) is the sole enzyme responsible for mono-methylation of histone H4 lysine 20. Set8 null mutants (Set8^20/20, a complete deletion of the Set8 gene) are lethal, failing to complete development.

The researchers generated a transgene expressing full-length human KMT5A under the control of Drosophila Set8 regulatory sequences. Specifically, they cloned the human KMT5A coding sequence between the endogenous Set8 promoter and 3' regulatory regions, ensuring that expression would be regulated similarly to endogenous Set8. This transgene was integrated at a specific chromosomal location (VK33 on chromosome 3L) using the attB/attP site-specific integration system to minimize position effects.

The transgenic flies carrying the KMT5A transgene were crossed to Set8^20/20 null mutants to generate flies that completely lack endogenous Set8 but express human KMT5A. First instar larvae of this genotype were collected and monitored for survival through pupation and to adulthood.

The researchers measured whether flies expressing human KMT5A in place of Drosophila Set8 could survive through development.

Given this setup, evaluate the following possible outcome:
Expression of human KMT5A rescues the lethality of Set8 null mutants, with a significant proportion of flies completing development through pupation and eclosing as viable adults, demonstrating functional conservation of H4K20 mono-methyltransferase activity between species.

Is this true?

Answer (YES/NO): YES